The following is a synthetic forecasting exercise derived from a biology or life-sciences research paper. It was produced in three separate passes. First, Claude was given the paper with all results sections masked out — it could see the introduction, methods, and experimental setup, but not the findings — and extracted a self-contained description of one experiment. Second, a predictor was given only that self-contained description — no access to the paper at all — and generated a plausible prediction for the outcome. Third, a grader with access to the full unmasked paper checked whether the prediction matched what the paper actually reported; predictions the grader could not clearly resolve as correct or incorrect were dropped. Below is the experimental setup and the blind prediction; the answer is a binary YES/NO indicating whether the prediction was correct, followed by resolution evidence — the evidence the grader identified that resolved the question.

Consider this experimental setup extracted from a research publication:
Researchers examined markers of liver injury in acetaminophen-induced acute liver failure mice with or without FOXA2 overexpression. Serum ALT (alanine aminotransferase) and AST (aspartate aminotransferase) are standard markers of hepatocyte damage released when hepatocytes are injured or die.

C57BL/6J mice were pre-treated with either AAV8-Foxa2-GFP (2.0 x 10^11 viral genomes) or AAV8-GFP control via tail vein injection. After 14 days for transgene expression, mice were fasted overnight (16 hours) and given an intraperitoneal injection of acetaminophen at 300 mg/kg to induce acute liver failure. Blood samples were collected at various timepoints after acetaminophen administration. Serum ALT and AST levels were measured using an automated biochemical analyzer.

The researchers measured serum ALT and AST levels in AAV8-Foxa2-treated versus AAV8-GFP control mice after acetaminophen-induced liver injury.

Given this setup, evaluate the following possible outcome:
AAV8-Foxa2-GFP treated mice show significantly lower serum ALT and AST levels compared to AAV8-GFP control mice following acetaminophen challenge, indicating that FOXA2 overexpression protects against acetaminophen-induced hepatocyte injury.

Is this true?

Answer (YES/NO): YES